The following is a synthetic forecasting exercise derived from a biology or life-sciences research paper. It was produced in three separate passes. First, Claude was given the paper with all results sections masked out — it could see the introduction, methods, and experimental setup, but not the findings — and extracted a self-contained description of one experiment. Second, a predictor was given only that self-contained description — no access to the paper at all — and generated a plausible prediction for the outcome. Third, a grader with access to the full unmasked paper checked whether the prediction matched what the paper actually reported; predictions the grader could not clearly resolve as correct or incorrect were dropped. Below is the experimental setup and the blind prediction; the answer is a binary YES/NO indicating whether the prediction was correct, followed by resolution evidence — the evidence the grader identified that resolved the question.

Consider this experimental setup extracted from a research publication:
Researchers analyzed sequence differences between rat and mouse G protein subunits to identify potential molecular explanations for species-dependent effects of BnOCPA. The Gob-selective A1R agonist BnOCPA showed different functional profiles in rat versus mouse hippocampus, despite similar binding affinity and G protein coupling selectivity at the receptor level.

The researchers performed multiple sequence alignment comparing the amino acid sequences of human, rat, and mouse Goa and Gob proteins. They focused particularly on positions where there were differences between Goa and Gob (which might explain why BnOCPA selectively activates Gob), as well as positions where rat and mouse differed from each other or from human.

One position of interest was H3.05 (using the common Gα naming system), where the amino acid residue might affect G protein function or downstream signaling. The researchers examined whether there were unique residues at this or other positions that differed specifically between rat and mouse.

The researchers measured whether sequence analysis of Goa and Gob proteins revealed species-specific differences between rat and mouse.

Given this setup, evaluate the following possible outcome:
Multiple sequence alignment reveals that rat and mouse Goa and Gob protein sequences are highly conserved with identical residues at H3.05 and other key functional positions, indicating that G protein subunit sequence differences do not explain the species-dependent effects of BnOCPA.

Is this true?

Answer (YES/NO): NO